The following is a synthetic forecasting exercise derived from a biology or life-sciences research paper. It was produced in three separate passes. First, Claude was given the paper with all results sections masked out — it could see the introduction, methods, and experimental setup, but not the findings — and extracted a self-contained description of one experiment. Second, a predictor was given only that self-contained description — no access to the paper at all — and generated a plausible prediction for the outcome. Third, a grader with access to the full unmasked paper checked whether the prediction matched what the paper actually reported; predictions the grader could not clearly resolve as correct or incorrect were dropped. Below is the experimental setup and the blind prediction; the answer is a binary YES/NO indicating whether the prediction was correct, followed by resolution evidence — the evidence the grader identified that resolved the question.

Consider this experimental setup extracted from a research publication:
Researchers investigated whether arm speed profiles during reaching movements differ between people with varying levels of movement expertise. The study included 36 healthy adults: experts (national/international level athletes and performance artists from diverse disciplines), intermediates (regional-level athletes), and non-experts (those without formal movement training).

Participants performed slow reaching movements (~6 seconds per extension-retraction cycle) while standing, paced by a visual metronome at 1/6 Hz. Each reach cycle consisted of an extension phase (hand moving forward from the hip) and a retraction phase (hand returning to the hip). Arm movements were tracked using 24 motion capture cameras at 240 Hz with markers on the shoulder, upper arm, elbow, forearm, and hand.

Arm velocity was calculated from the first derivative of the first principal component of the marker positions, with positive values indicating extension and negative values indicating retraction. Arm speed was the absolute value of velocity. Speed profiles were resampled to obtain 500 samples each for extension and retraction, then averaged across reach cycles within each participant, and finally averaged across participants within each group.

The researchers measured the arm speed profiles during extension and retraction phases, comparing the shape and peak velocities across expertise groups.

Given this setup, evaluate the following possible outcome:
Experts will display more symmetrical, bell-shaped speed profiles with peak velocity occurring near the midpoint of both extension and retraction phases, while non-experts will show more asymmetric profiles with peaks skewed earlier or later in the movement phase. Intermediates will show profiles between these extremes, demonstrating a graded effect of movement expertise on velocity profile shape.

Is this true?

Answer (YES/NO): NO